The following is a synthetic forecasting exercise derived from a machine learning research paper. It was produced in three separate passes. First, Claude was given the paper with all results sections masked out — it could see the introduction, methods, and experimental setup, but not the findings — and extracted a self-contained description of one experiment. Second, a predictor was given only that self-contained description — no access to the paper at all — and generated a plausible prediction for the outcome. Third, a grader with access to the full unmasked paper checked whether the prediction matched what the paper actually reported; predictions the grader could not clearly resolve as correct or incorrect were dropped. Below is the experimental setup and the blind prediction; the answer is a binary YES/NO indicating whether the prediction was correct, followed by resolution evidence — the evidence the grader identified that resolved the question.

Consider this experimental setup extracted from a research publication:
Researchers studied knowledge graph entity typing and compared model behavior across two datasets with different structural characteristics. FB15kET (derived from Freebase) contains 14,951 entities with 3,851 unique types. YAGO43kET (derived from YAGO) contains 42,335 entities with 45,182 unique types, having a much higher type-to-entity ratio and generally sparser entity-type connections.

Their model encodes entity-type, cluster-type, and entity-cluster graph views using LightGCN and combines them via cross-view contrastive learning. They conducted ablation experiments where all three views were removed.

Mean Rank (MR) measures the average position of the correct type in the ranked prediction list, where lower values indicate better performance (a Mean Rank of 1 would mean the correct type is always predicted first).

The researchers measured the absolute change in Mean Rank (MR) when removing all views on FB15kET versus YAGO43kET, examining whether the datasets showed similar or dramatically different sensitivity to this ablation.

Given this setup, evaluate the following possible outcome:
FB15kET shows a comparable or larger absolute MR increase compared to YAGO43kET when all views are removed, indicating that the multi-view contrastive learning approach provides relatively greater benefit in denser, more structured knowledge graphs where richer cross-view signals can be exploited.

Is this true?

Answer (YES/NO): NO